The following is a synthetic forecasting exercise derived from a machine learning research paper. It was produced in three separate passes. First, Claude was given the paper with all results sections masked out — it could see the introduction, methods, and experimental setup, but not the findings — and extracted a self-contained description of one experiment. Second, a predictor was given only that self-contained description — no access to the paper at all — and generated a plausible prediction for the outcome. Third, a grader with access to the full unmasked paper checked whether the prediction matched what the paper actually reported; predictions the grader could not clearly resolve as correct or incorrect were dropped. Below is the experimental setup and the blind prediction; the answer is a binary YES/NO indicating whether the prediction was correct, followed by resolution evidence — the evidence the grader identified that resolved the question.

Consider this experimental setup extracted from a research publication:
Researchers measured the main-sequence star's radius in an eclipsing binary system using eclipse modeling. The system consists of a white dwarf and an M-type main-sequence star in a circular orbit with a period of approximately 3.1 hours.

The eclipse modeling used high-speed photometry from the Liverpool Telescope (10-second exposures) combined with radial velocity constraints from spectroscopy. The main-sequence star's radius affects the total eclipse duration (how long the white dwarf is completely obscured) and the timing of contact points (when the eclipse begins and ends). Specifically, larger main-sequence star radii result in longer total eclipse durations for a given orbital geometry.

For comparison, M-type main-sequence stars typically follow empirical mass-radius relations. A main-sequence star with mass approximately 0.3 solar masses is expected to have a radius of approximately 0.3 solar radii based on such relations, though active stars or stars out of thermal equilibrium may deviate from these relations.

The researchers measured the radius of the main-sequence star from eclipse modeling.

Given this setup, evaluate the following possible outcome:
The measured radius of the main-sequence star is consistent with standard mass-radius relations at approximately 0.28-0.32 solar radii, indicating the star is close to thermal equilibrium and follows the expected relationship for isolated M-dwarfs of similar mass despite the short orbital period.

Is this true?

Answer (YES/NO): YES